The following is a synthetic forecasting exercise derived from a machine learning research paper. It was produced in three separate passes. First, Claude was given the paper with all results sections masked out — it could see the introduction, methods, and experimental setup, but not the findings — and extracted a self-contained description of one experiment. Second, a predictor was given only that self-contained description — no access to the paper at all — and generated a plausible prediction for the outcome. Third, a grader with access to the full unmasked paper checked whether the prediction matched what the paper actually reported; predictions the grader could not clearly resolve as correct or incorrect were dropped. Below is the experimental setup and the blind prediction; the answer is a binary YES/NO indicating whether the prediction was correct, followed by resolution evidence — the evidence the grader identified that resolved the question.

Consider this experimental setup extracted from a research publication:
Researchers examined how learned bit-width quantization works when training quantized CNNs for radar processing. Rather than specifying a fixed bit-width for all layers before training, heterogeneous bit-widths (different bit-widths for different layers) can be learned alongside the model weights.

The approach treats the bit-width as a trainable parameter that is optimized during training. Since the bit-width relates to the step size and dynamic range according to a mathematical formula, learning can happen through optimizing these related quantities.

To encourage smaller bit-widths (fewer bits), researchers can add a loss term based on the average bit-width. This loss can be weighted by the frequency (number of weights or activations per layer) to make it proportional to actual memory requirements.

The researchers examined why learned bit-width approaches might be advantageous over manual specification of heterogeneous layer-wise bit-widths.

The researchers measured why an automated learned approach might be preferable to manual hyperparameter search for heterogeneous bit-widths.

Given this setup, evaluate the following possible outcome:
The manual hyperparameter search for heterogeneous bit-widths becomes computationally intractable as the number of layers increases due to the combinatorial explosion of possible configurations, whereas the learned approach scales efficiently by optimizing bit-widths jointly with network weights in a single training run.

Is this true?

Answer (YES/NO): YES